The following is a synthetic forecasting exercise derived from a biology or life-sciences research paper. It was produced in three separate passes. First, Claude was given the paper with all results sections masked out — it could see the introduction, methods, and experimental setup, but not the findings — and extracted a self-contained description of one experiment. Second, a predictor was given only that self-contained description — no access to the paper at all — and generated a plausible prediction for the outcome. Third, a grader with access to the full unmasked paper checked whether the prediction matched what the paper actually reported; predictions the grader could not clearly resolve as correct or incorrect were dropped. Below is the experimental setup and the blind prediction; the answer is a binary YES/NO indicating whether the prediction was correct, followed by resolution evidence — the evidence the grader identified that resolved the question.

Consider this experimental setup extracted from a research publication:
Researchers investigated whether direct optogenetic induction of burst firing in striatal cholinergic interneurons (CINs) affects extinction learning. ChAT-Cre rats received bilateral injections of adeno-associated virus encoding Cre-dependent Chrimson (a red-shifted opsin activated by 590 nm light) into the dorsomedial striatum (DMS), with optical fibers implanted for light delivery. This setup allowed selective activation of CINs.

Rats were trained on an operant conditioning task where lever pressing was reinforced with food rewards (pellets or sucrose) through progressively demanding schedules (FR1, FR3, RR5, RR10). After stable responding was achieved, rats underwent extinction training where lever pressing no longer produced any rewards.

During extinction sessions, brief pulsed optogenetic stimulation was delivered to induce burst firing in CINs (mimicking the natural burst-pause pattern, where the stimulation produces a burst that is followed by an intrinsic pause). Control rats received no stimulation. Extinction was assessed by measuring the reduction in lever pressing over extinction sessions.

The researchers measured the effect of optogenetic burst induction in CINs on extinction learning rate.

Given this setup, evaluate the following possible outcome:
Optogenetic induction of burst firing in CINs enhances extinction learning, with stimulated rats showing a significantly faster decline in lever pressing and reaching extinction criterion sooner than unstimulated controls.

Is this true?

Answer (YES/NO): YES